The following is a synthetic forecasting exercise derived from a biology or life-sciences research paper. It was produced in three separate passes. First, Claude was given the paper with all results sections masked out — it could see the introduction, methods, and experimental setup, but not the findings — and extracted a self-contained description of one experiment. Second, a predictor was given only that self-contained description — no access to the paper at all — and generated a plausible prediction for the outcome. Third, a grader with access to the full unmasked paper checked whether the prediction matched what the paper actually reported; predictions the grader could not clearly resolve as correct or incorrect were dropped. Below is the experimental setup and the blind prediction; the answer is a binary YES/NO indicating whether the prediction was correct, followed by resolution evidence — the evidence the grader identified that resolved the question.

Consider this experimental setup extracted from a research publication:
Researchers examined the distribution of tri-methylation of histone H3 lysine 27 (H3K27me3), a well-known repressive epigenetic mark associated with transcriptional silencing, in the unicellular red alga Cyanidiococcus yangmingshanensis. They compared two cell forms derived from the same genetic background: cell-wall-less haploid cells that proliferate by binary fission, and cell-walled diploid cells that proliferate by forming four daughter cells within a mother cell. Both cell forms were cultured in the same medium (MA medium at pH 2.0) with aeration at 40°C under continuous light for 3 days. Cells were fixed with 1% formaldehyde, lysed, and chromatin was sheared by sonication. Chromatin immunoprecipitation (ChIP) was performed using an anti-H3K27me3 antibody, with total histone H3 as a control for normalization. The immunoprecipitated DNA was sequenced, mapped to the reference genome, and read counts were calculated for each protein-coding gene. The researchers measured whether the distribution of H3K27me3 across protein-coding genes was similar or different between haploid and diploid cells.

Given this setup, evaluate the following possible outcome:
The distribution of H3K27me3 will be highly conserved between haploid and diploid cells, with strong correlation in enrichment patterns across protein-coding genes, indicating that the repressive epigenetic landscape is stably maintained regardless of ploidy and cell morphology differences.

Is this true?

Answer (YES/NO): NO